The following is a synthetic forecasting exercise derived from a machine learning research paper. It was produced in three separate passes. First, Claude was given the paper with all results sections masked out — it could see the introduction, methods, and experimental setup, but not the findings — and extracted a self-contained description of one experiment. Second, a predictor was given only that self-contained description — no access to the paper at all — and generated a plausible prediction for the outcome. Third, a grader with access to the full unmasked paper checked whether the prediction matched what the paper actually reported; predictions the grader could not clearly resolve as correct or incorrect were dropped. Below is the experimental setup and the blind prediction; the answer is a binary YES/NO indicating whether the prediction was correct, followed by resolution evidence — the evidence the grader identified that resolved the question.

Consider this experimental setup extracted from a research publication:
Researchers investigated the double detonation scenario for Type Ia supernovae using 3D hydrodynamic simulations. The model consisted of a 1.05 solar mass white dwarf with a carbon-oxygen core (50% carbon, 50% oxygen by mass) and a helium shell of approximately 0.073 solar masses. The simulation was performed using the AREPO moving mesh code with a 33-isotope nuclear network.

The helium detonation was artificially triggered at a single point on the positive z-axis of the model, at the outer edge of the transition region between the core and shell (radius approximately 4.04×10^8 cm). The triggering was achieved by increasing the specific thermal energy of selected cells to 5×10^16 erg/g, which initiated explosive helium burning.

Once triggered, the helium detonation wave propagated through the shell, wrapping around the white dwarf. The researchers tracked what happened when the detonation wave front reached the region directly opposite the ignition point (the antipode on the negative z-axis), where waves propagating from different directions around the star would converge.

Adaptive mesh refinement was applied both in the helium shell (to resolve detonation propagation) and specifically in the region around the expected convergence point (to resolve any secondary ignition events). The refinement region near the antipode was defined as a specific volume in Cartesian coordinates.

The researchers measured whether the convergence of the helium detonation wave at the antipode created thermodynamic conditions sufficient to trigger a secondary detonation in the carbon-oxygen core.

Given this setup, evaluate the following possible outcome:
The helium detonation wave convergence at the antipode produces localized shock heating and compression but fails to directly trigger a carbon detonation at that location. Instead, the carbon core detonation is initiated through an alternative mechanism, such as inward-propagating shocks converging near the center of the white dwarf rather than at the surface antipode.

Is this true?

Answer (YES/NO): NO